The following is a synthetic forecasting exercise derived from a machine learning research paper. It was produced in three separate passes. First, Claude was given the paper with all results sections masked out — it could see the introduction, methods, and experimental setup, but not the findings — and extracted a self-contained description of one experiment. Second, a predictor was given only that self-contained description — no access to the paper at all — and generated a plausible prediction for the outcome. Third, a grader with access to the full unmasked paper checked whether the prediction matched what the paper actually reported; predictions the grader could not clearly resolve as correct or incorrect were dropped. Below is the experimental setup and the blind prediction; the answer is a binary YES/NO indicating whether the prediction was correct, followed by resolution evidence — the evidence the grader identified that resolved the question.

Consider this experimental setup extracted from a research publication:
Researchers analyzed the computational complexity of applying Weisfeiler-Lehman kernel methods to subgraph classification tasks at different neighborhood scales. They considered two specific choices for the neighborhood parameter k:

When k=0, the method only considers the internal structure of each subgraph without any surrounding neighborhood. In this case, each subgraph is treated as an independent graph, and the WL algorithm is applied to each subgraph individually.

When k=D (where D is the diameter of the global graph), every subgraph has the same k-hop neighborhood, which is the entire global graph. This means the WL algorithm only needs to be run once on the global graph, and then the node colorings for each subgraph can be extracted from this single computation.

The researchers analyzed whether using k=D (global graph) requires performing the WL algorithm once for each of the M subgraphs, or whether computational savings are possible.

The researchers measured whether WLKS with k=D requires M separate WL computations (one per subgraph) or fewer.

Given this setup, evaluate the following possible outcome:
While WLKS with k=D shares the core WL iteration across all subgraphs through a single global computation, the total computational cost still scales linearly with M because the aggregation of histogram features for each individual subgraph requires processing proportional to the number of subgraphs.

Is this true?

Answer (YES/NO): NO